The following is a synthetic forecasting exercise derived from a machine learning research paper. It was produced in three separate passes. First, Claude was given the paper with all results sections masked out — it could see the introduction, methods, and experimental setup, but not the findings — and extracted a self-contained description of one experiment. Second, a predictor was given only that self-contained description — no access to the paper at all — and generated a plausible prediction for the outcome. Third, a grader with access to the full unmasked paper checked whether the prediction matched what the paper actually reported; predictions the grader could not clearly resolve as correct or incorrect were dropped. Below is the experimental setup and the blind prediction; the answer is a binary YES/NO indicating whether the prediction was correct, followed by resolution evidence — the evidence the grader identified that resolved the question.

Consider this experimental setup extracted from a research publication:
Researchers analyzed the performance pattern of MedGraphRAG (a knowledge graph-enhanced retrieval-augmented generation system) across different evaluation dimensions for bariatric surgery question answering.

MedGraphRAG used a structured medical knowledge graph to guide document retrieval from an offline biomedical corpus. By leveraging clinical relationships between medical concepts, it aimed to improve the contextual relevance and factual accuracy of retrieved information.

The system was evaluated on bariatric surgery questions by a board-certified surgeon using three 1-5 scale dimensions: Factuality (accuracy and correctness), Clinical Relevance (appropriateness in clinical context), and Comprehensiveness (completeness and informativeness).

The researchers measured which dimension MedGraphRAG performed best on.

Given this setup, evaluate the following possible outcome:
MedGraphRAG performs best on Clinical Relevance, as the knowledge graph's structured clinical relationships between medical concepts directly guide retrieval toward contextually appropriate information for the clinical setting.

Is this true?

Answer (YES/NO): NO